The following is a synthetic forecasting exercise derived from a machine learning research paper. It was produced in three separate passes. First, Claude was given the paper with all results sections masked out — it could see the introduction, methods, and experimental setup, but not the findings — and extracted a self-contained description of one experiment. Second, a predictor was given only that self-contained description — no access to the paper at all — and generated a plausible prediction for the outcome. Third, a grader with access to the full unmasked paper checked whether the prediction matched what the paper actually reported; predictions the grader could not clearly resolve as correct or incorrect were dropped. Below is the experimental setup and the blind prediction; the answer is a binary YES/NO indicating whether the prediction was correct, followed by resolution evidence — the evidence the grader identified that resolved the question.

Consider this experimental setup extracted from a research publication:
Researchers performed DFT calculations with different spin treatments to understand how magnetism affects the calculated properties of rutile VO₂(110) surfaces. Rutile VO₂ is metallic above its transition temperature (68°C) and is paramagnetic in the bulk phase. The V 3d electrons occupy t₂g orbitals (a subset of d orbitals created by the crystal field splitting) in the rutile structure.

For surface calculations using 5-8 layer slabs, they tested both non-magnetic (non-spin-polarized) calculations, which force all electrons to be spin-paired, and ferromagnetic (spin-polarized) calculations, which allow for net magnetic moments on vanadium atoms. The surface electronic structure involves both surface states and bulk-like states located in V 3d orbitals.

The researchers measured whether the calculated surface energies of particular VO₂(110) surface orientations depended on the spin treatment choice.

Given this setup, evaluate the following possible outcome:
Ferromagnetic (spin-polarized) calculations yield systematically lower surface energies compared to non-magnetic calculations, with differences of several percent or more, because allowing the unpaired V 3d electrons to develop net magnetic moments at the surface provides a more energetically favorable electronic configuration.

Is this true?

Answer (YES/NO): NO